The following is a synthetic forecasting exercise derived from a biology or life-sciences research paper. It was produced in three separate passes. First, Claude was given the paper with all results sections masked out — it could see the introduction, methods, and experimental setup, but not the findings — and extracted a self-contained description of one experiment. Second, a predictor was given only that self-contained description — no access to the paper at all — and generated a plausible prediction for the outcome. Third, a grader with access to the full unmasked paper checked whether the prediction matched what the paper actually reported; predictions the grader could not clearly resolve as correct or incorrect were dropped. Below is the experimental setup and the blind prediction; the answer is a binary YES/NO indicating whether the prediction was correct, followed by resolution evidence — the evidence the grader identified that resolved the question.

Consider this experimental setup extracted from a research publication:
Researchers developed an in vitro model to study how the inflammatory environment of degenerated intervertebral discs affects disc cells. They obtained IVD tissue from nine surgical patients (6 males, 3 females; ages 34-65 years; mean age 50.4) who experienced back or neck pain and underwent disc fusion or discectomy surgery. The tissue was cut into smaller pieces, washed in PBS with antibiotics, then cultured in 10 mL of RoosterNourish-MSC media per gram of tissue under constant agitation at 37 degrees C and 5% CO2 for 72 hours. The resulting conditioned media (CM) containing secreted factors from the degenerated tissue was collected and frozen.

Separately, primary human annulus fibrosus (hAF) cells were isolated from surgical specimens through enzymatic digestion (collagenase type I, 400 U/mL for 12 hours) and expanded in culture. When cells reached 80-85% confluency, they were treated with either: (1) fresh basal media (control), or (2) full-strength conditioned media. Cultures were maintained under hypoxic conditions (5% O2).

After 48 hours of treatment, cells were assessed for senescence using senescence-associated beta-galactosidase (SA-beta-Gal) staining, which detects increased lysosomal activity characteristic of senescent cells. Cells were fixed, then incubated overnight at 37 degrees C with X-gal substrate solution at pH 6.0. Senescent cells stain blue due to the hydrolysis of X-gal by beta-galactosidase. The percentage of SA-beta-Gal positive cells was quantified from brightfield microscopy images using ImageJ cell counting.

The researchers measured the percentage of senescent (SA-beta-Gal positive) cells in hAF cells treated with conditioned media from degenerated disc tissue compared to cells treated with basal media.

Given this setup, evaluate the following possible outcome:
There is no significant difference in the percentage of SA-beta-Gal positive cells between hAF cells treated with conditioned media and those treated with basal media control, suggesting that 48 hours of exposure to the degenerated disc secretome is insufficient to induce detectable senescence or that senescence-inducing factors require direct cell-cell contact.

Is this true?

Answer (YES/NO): NO